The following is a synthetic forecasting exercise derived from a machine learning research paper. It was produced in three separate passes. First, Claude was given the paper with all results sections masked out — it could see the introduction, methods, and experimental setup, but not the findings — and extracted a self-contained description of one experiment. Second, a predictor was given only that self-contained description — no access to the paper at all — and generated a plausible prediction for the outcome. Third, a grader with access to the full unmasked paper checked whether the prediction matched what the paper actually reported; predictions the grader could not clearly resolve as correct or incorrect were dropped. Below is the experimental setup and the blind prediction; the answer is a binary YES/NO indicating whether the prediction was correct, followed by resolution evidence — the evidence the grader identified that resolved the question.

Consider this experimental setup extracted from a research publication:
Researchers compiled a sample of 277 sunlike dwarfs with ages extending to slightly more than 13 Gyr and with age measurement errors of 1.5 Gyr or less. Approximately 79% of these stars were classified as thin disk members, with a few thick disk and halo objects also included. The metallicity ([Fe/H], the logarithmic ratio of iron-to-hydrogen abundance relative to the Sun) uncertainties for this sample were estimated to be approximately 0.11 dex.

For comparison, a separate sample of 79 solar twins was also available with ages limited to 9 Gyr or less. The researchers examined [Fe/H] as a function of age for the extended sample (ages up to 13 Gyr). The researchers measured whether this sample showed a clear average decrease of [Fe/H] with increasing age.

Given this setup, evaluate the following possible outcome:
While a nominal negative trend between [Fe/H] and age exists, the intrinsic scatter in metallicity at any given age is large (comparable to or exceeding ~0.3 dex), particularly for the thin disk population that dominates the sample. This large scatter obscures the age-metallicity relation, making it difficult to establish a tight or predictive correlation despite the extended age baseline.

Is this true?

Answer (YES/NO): NO